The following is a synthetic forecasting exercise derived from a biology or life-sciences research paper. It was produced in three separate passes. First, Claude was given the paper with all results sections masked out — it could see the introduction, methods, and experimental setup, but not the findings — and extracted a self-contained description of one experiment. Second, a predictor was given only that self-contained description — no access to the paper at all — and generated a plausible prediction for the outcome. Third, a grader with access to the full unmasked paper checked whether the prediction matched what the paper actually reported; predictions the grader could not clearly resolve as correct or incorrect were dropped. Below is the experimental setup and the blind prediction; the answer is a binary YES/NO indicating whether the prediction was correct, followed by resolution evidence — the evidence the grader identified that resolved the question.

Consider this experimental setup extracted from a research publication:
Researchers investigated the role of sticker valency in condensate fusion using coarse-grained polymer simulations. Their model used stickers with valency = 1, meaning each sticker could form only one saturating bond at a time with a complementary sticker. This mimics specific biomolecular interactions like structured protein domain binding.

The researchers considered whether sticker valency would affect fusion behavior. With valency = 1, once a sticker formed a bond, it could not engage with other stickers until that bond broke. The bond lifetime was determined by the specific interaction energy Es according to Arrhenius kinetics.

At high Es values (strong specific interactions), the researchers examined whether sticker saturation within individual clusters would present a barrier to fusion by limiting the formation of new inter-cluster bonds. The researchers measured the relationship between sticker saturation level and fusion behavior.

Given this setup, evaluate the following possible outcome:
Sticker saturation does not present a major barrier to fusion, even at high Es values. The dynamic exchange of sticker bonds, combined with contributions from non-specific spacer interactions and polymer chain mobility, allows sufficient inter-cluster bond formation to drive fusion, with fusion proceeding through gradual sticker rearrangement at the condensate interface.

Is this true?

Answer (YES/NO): NO